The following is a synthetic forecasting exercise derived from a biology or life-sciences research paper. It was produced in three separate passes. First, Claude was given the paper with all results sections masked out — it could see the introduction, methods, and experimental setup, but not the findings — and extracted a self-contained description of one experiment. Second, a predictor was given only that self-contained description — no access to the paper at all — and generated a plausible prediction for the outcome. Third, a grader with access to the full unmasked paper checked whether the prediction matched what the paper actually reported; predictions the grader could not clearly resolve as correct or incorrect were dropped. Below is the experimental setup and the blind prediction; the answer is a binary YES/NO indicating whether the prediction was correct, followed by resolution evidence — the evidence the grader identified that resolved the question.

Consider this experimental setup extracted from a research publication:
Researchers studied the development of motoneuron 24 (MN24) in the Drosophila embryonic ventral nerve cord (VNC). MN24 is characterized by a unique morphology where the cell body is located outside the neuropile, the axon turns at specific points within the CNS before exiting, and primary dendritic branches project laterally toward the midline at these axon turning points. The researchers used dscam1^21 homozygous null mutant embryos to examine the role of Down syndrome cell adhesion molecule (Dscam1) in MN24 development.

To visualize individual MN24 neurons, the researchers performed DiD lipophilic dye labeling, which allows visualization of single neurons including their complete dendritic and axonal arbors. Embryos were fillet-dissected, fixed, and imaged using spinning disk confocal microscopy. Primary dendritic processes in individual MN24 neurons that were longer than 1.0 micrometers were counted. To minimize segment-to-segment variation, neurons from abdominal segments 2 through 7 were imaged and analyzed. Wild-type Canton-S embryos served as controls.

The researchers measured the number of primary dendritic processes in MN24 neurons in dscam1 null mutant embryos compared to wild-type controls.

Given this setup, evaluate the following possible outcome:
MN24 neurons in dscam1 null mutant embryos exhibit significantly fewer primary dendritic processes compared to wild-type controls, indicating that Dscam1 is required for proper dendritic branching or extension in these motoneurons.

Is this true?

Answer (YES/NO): YES